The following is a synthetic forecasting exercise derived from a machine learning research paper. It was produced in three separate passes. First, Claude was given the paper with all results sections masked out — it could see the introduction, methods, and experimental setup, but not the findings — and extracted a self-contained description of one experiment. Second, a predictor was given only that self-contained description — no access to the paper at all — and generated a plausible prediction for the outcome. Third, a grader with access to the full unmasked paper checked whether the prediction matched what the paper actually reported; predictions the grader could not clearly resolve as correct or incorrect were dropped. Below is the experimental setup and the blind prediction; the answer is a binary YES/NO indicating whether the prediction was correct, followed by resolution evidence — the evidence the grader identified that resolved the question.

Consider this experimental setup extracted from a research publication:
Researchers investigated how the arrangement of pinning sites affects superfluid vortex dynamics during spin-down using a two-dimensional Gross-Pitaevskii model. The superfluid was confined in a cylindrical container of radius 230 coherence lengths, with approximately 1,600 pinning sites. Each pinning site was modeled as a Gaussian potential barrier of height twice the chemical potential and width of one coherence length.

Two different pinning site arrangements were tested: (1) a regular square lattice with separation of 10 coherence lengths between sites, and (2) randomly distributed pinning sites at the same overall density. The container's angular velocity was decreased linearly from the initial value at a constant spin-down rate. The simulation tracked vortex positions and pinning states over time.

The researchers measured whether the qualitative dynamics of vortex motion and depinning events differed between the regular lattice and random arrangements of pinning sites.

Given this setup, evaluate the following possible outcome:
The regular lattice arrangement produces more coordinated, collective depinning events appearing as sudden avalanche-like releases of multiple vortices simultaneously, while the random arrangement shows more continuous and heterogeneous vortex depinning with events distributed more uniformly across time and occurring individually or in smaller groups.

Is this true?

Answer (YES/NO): NO